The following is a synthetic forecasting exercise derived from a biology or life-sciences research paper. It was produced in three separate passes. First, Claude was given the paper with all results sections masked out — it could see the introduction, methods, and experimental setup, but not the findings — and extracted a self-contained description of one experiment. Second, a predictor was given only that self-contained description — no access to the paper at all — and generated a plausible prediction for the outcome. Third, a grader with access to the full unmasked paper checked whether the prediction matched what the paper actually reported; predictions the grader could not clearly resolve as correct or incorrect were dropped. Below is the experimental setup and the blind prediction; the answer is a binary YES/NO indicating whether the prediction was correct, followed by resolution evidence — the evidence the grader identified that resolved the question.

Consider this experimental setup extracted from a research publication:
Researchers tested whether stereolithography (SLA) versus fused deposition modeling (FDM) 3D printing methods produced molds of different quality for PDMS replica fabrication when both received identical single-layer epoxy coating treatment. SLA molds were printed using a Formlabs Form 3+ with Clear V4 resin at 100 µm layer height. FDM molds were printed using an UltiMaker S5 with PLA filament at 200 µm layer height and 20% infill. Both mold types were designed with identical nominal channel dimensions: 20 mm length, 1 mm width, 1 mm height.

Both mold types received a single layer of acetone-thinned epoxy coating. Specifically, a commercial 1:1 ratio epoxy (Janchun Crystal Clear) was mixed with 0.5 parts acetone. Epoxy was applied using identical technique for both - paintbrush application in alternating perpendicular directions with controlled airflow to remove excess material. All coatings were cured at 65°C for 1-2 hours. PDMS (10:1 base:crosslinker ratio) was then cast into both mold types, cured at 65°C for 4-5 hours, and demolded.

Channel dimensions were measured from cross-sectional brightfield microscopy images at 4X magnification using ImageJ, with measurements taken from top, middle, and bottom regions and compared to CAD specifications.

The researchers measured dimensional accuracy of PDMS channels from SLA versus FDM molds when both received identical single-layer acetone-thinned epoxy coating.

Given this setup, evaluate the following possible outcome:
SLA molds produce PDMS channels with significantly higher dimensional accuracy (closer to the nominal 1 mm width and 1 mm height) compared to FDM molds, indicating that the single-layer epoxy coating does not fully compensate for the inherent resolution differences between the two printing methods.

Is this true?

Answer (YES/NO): YES